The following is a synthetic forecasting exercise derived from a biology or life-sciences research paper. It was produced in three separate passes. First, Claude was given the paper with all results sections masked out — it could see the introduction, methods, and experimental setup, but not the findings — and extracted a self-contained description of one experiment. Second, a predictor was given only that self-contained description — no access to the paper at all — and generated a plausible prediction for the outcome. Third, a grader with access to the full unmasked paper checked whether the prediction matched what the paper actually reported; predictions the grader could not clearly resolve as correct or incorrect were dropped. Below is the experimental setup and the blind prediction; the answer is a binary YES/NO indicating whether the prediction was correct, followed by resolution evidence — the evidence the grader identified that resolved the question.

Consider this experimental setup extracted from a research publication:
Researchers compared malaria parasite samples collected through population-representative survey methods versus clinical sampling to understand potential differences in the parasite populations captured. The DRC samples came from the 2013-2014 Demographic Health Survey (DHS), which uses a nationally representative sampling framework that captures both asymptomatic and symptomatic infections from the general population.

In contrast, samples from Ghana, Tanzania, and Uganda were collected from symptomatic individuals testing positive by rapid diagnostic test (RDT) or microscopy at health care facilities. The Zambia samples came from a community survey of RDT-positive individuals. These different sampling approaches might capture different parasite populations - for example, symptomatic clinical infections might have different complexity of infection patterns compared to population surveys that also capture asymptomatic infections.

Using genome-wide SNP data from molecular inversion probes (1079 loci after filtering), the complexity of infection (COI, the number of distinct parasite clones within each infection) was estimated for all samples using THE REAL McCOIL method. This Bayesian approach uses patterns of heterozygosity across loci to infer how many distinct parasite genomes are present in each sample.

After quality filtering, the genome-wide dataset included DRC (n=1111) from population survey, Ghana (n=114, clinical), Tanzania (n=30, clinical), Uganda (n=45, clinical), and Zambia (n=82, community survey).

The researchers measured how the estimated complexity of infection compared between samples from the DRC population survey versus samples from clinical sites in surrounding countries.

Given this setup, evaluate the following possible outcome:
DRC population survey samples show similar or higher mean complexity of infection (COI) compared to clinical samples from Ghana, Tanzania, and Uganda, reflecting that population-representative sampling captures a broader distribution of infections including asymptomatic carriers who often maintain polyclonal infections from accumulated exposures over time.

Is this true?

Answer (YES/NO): YES